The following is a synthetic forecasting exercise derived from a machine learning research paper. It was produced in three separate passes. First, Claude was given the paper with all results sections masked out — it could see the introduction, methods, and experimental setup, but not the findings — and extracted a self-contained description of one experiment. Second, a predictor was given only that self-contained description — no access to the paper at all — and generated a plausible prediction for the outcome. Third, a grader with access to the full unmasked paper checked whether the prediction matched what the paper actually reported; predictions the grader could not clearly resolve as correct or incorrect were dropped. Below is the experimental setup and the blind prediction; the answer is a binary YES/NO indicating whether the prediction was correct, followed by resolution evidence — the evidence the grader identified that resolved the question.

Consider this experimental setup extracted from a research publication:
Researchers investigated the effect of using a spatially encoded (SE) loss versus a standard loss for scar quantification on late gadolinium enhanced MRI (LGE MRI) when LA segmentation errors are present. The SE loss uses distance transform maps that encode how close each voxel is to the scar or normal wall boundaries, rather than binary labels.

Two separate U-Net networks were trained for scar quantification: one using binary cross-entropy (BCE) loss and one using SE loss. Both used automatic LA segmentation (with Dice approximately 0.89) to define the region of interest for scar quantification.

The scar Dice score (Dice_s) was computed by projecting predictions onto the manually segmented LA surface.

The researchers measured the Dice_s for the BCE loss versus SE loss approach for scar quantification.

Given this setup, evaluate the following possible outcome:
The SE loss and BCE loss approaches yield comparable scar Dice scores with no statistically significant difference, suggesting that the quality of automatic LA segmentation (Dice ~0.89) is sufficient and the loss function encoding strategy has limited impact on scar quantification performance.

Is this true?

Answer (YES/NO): NO